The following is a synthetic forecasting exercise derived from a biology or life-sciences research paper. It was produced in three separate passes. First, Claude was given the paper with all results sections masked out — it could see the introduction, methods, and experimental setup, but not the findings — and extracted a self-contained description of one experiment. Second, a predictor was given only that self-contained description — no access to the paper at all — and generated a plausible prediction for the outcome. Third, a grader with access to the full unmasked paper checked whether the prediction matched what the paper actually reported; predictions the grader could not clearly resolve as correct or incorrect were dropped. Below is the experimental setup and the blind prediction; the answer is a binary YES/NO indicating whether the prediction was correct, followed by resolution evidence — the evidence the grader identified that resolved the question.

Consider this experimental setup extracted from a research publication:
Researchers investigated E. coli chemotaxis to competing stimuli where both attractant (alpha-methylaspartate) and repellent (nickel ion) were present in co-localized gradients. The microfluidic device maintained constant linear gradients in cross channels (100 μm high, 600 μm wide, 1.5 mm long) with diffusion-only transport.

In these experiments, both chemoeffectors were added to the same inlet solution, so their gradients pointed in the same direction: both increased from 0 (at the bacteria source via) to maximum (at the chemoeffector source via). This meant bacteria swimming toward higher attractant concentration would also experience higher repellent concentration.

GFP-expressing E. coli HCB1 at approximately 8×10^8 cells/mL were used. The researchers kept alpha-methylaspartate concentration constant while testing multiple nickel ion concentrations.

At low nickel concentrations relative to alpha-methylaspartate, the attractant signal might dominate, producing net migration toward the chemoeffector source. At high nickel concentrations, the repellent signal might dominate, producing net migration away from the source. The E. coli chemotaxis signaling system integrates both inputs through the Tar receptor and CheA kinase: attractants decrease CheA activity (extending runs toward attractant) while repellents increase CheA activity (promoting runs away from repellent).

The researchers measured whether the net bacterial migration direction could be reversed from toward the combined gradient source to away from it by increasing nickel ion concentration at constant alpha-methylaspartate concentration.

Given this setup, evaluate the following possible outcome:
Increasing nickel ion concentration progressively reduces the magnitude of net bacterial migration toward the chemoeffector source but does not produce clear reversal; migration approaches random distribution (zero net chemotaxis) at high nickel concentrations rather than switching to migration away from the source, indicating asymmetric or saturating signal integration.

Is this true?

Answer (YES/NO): NO